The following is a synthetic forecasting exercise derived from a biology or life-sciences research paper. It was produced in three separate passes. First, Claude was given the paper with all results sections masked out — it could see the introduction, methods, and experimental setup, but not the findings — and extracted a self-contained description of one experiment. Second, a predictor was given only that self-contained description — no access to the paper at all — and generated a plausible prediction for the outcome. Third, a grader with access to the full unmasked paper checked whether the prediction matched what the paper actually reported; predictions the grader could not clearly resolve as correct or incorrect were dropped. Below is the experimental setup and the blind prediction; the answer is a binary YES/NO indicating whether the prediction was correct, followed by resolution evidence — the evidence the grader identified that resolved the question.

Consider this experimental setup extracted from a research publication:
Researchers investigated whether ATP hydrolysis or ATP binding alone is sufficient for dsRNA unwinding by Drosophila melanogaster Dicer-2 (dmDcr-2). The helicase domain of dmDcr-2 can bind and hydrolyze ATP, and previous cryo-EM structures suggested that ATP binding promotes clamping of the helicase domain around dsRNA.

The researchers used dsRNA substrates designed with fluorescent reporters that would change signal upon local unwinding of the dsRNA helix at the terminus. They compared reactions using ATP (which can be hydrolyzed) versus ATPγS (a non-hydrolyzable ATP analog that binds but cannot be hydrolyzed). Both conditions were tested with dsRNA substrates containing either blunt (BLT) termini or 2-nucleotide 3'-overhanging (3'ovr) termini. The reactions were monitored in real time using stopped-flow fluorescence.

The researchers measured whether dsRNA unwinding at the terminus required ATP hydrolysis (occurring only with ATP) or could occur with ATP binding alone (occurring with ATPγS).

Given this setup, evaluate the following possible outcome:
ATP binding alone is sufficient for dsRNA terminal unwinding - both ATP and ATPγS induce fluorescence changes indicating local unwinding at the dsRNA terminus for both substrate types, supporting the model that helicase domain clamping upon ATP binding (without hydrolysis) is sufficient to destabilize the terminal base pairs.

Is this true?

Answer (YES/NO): NO